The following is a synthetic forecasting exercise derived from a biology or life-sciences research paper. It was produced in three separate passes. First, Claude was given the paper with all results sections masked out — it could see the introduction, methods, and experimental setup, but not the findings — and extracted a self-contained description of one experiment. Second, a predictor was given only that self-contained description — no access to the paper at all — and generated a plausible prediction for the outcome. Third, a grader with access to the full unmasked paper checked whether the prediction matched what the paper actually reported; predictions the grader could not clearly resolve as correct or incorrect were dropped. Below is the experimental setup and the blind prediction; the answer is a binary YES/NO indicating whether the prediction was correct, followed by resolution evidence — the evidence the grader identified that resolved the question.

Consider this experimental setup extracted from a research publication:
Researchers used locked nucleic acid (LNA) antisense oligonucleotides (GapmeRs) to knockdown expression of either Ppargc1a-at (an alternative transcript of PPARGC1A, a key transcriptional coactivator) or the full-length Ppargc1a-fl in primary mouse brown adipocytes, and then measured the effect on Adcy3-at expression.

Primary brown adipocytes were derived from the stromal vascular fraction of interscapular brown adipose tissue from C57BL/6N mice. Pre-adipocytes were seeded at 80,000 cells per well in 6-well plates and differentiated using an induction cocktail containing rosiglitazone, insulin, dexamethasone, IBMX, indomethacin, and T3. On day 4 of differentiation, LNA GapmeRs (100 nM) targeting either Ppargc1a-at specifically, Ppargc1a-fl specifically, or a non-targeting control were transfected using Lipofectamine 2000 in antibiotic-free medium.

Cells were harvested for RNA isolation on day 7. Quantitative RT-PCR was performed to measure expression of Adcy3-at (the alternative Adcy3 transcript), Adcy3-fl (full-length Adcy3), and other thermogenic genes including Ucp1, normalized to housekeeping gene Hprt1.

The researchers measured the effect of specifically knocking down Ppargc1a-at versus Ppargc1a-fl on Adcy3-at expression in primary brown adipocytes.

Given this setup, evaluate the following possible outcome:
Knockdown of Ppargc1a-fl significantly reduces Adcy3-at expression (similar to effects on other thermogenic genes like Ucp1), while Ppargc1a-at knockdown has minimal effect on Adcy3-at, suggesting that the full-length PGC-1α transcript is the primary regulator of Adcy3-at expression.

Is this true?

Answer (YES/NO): NO